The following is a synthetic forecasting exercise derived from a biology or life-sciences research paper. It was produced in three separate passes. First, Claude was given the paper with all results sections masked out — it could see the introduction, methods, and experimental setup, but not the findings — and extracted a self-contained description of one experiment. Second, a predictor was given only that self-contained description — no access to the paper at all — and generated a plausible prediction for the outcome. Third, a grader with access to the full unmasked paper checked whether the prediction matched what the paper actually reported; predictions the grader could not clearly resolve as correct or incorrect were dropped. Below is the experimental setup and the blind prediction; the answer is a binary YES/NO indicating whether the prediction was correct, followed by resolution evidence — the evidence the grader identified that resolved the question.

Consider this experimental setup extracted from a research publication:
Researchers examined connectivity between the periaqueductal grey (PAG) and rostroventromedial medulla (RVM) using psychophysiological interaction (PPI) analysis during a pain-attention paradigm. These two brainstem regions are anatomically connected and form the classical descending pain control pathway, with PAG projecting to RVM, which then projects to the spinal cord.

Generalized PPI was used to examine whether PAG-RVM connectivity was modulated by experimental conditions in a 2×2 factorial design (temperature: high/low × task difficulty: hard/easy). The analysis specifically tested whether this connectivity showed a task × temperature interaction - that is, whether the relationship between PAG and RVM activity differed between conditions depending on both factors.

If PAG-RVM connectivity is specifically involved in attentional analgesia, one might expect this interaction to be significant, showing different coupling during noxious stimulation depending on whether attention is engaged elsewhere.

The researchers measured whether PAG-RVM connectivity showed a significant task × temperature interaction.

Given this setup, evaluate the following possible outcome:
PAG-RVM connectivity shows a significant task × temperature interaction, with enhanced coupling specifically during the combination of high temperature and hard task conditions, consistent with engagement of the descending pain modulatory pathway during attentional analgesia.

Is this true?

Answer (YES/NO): YES